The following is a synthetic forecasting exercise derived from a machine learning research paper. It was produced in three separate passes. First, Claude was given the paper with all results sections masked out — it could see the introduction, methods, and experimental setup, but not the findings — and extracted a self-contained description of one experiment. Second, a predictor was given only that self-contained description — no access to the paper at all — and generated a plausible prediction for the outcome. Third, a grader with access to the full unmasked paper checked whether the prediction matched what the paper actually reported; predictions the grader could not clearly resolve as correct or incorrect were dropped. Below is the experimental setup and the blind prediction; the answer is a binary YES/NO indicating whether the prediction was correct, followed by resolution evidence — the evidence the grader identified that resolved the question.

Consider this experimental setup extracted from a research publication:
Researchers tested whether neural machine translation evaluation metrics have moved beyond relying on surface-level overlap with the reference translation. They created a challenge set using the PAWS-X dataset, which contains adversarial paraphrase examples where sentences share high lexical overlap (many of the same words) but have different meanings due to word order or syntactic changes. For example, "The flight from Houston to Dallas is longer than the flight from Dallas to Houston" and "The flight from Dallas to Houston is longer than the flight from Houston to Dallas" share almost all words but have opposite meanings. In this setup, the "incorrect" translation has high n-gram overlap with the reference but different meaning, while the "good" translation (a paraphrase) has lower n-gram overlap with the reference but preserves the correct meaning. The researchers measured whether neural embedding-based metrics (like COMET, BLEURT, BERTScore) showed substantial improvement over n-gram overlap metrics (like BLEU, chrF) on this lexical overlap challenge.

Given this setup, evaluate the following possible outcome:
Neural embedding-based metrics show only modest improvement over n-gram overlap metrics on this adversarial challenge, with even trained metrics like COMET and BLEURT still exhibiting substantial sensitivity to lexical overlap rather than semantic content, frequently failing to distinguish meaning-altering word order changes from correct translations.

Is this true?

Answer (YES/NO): YES